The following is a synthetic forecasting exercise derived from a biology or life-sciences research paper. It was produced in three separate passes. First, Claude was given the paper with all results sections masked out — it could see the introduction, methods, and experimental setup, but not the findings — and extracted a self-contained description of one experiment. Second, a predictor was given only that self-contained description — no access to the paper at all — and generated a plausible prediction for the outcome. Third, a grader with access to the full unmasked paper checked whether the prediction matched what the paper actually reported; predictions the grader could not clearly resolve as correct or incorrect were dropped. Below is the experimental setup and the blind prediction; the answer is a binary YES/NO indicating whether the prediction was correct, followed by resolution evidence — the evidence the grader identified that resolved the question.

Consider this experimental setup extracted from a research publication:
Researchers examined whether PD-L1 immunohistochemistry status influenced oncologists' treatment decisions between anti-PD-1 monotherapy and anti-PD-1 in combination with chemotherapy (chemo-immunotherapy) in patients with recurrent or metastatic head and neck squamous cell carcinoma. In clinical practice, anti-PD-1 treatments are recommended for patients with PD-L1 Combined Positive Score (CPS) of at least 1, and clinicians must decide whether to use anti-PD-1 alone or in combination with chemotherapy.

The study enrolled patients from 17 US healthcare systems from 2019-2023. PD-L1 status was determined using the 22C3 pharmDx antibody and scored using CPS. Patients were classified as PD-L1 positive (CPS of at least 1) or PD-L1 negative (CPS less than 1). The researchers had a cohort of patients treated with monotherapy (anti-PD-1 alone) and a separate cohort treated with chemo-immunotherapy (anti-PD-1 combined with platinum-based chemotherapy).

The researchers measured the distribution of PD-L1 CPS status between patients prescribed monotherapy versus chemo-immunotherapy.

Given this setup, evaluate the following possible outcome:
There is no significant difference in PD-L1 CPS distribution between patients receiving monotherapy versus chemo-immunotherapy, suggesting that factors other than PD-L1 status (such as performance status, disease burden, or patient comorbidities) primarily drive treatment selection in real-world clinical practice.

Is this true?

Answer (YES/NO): YES